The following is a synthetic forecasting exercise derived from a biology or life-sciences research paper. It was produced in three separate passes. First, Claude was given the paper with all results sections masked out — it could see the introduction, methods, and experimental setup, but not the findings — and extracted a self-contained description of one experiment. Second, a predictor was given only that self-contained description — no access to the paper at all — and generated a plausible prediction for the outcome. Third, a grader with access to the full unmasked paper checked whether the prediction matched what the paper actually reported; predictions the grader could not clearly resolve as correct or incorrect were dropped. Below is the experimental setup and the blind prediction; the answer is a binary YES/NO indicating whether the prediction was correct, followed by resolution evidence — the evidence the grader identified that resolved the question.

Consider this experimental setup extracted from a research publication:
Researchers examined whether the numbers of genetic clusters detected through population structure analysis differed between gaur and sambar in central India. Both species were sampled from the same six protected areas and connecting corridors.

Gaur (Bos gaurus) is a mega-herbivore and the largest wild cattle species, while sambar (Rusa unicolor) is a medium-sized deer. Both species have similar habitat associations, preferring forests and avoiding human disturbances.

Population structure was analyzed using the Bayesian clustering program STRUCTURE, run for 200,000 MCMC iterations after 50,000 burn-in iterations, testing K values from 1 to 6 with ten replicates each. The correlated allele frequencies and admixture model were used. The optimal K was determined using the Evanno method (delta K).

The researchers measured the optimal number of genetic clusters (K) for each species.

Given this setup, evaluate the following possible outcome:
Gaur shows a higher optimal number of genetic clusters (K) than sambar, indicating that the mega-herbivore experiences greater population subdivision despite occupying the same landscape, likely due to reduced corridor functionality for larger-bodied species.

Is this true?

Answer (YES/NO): YES